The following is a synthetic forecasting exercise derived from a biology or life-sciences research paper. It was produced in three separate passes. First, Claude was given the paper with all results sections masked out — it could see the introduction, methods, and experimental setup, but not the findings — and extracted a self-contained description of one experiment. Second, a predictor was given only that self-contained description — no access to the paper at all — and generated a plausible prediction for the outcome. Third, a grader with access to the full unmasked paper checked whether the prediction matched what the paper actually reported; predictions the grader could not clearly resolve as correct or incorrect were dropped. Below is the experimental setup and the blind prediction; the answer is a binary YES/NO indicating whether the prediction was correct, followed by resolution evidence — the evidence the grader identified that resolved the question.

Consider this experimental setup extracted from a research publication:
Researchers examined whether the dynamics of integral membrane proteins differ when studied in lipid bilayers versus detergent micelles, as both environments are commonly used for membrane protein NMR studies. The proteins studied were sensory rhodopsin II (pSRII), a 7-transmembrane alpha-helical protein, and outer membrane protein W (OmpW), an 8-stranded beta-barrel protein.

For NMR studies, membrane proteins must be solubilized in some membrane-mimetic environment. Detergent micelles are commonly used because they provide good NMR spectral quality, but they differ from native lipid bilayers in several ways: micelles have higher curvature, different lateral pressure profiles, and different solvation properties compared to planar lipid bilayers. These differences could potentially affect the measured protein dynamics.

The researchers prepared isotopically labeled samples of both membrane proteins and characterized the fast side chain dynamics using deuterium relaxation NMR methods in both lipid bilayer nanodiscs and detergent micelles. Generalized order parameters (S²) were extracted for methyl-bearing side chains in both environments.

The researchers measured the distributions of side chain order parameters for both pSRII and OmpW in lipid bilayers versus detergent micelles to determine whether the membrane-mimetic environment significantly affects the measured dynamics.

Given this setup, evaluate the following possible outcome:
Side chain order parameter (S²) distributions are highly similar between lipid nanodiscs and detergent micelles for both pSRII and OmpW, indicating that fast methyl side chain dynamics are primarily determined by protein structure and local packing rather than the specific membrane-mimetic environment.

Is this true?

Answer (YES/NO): YES